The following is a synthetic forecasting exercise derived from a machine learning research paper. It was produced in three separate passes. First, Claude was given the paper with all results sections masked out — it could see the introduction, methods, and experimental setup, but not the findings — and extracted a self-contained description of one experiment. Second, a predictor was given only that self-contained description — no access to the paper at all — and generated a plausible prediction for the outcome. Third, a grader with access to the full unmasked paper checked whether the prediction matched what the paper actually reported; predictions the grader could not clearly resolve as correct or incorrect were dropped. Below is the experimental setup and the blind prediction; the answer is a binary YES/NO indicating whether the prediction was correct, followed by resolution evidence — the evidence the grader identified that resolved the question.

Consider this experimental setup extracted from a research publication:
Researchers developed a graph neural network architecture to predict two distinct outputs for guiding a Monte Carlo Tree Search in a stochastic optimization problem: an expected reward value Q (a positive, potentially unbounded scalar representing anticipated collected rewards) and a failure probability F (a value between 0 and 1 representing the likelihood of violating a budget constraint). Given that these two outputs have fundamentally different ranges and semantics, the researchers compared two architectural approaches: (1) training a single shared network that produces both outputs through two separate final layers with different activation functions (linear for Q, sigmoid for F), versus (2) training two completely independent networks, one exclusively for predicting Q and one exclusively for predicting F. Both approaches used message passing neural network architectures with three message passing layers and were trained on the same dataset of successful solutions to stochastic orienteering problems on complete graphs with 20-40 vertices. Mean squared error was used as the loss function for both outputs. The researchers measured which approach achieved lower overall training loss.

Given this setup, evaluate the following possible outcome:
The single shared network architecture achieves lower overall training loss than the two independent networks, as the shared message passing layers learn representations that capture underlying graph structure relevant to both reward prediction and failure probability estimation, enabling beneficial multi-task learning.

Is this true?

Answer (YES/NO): NO